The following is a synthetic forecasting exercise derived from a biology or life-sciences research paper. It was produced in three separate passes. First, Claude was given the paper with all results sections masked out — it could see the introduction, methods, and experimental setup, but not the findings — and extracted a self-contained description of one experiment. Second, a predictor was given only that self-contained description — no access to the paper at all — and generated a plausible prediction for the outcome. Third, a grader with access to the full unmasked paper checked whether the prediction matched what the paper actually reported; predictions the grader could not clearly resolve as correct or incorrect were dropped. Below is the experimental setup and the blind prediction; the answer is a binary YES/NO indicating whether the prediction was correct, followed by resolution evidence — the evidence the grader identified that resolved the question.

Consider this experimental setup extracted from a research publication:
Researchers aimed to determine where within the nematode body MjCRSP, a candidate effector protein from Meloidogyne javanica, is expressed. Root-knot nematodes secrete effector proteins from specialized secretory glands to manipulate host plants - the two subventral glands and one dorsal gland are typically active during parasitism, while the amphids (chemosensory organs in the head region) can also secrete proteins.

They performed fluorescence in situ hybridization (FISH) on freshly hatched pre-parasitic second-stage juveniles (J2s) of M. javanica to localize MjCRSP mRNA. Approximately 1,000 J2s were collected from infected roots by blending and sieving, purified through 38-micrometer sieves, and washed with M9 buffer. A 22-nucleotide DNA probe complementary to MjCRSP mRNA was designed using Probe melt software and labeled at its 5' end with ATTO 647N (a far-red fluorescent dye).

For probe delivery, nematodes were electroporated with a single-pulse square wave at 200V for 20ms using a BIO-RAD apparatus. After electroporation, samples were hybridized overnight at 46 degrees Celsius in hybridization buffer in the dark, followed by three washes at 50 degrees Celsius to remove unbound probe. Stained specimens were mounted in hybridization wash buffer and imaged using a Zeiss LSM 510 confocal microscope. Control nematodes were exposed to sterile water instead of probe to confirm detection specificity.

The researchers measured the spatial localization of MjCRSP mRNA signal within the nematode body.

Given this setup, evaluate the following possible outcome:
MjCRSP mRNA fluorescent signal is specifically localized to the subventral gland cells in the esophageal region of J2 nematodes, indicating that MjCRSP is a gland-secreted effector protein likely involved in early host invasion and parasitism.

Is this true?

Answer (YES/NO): NO